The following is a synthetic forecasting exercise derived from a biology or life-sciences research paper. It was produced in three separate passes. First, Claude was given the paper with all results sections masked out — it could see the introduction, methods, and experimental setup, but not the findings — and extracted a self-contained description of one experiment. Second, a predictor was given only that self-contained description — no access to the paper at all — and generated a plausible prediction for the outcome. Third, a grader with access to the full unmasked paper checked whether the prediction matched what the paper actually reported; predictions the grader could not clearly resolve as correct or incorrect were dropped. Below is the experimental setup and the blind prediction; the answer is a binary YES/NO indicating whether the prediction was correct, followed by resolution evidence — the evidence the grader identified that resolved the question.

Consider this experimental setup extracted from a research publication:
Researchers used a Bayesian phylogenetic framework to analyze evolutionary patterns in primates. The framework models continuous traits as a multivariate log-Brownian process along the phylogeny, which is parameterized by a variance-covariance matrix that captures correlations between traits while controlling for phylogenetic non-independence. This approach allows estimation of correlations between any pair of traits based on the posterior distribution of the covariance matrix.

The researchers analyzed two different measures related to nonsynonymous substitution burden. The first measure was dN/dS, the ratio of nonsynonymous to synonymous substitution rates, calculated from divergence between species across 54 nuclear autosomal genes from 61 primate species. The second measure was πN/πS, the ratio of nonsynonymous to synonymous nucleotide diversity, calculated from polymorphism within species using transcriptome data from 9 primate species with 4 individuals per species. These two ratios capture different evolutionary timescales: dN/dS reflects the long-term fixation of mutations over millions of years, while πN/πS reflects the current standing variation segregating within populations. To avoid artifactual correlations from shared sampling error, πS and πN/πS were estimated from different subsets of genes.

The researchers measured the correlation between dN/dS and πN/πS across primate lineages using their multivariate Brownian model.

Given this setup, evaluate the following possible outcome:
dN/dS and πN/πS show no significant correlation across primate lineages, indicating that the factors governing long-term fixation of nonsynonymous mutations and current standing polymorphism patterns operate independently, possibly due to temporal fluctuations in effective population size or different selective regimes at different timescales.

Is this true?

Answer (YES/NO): NO